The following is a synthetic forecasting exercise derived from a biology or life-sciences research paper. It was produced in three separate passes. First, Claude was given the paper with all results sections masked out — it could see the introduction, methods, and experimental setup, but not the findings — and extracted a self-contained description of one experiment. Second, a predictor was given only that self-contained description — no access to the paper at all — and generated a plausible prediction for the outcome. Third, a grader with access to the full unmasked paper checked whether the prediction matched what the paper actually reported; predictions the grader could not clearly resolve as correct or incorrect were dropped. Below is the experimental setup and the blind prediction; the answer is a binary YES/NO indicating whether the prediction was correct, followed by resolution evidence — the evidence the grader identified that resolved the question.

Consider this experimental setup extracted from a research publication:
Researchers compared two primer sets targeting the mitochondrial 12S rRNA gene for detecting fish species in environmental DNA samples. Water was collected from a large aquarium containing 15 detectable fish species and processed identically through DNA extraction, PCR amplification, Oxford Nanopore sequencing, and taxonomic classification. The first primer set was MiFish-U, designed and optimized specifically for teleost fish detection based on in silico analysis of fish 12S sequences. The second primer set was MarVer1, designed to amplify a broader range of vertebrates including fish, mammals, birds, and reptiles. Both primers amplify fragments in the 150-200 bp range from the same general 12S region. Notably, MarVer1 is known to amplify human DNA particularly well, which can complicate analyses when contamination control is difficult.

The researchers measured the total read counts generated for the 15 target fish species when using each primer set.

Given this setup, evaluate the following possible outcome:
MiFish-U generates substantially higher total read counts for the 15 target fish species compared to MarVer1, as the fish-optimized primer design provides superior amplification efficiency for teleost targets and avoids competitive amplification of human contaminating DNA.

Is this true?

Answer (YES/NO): YES